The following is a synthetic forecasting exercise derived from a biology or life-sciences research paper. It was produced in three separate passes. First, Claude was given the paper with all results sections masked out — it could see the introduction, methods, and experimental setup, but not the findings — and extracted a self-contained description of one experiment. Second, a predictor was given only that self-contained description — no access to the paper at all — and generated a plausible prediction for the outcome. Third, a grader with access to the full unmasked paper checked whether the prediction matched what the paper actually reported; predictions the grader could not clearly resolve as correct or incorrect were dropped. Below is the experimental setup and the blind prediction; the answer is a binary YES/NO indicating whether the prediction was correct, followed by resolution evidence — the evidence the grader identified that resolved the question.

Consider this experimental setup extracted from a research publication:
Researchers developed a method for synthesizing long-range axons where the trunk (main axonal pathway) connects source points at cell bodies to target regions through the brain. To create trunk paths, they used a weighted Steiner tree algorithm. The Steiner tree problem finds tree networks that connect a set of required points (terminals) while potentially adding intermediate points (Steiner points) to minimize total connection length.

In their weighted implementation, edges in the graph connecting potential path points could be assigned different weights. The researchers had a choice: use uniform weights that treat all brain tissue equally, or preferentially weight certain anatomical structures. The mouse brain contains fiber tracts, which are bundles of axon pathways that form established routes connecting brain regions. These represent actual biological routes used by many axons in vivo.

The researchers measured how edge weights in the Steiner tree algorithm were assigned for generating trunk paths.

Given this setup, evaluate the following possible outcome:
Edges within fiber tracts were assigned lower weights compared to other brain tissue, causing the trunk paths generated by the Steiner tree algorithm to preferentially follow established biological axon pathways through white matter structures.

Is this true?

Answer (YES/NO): YES